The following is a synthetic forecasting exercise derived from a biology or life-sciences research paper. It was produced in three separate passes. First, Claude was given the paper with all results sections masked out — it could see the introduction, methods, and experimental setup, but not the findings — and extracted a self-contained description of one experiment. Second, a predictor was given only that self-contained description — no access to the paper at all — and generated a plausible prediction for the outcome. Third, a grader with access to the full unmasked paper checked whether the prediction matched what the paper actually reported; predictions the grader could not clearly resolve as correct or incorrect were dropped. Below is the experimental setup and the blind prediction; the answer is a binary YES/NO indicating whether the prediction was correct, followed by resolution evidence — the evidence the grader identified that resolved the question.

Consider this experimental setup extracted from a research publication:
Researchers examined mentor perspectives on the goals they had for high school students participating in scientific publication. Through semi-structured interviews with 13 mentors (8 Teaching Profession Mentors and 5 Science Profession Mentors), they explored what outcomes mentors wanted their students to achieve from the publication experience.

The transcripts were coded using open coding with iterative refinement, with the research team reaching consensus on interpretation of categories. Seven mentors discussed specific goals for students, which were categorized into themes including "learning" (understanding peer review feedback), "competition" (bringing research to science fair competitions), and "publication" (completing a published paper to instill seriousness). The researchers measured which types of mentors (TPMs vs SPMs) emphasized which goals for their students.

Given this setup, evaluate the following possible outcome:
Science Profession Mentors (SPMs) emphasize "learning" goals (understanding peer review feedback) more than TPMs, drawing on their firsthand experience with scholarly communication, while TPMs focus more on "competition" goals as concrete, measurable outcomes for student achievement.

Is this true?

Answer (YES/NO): NO